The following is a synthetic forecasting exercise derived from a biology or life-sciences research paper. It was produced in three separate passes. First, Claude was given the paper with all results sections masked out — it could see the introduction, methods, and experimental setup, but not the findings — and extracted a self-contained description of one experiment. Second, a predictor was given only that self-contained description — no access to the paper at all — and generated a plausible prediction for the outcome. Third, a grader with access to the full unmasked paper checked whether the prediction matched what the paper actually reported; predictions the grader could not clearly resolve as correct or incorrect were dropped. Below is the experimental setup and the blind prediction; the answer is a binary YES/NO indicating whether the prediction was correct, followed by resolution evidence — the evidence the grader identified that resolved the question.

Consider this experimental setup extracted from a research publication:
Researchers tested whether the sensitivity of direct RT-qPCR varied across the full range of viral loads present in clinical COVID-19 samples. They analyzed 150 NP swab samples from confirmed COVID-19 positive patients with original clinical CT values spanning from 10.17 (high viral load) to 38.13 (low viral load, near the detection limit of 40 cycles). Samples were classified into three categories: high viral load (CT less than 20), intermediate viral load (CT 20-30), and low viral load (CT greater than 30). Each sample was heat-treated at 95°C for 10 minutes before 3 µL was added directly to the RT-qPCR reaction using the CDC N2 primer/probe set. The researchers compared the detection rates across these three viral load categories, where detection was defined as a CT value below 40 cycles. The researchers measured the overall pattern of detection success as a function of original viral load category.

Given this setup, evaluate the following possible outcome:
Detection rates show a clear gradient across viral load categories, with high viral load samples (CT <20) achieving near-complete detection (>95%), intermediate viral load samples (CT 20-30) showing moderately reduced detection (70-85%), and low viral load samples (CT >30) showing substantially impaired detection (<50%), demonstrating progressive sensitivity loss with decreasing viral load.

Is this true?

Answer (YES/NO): NO